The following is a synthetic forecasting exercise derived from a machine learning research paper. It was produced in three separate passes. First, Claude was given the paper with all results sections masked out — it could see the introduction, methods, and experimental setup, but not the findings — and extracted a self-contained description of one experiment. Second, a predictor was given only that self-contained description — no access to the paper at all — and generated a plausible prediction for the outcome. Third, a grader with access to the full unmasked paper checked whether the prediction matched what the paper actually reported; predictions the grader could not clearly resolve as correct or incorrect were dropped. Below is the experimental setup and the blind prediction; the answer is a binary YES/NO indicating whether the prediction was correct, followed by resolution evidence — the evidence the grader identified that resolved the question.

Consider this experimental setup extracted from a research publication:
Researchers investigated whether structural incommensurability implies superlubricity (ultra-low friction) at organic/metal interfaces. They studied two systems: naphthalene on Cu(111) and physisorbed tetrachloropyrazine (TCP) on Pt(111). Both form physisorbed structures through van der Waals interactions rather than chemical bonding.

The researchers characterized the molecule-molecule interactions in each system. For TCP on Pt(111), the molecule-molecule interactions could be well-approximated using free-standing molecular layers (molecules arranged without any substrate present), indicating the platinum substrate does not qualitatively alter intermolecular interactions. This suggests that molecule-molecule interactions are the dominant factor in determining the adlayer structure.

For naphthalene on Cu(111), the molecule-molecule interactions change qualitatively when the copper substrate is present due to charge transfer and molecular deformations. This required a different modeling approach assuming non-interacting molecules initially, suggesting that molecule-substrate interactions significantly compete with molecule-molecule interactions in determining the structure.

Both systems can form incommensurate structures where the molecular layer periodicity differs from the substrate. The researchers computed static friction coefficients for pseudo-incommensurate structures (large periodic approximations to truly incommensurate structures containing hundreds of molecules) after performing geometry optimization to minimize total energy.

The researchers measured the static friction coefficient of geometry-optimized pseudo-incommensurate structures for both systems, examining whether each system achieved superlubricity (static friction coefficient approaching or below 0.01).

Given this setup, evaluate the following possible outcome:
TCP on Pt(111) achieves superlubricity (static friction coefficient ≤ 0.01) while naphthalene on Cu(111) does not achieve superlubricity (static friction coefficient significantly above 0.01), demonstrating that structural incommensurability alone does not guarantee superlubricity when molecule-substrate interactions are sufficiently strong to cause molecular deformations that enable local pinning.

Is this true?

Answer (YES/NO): NO